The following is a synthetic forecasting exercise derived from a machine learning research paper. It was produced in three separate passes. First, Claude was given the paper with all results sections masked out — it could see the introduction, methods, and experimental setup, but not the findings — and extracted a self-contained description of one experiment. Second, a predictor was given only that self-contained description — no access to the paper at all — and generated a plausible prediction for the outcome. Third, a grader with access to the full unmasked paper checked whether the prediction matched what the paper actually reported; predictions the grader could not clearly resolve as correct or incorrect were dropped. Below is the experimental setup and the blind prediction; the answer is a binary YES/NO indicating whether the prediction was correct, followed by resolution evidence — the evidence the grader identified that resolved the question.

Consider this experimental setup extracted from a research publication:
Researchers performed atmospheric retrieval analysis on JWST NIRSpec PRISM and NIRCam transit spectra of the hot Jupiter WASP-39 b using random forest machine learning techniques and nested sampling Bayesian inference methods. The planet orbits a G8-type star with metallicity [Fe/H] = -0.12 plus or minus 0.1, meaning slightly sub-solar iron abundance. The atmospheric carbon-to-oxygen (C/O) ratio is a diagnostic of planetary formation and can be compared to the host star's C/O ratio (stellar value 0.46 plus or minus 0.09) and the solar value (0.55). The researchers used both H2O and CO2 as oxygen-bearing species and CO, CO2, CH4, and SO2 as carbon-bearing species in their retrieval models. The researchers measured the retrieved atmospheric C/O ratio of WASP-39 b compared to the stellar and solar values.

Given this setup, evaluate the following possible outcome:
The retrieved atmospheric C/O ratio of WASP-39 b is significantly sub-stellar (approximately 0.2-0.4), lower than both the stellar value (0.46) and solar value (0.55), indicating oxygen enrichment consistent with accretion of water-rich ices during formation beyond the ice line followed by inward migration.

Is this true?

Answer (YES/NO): NO